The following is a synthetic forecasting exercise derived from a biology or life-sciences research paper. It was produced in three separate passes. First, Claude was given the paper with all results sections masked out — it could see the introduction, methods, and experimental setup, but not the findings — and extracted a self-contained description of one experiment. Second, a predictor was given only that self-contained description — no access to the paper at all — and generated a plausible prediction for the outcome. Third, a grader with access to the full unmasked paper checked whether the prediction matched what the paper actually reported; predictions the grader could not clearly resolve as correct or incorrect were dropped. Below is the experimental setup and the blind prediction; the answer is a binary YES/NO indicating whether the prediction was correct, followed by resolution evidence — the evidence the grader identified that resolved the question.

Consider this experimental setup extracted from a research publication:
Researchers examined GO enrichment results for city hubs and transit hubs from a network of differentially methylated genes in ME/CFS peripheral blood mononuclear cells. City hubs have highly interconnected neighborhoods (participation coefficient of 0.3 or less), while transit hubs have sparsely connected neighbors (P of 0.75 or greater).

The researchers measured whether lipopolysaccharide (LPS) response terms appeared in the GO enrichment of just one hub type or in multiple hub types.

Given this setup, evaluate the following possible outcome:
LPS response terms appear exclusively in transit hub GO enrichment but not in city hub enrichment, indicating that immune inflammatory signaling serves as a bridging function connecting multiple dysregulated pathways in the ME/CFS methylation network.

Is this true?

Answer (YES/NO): NO